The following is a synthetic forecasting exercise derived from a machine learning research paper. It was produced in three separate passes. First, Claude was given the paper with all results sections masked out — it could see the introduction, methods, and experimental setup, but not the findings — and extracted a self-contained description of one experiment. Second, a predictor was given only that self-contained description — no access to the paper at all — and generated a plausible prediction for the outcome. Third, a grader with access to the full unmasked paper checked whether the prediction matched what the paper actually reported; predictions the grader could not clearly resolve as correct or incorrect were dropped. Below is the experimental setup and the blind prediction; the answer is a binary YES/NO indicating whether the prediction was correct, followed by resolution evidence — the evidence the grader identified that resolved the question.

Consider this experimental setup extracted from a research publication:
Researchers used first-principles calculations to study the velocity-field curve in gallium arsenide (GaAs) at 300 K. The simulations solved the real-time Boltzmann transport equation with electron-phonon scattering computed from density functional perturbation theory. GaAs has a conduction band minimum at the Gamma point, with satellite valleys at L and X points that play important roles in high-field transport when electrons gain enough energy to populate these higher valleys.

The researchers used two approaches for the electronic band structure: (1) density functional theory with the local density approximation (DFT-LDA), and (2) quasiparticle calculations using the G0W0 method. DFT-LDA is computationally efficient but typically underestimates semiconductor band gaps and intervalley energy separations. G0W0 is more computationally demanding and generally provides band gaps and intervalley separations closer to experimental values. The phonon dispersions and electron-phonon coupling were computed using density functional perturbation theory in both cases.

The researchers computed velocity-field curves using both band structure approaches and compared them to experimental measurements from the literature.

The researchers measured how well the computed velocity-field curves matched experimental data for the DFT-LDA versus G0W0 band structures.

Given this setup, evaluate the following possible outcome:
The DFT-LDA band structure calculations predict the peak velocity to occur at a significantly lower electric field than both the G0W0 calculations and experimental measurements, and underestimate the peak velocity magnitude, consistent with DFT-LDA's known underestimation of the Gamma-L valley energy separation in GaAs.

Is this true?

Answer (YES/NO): NO